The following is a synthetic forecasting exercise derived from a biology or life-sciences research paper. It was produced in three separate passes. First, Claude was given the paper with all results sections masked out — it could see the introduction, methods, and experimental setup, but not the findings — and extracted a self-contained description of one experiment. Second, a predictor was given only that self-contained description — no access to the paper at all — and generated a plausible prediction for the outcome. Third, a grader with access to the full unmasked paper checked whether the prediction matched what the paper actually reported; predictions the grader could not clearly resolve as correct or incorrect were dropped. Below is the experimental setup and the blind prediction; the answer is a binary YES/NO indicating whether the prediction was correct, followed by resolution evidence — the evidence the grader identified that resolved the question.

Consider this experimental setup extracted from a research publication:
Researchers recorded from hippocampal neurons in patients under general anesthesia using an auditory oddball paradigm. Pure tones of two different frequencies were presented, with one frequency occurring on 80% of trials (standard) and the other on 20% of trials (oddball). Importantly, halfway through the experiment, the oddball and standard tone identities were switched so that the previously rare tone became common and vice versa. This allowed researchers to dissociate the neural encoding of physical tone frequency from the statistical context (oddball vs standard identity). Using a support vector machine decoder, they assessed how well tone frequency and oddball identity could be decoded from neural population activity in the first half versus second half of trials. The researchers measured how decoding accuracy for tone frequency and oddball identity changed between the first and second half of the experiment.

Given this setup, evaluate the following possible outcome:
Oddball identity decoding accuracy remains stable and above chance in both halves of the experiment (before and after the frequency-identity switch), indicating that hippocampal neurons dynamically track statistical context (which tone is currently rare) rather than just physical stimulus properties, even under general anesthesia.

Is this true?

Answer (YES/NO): NO